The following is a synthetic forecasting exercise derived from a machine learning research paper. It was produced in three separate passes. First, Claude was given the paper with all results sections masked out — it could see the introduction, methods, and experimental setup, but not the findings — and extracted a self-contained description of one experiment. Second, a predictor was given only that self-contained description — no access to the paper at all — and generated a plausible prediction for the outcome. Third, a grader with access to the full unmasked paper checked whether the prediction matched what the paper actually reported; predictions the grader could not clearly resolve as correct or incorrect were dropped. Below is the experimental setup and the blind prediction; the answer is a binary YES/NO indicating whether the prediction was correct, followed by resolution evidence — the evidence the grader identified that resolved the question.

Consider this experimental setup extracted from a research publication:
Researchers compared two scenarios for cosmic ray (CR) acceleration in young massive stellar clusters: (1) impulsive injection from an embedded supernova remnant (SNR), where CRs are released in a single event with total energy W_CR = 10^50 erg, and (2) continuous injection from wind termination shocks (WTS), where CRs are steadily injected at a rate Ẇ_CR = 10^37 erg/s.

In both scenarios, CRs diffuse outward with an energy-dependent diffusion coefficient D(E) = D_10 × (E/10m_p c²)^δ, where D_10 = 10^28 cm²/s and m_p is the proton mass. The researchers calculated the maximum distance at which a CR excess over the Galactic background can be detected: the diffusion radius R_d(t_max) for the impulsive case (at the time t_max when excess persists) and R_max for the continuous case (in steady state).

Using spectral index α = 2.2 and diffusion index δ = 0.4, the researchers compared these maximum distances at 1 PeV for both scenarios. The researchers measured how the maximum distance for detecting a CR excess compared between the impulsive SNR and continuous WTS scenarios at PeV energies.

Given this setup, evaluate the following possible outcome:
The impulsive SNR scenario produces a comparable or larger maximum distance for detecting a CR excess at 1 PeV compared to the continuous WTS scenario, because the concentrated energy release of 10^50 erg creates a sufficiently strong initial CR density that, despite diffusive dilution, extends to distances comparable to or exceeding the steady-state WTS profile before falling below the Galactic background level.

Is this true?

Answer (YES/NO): YES